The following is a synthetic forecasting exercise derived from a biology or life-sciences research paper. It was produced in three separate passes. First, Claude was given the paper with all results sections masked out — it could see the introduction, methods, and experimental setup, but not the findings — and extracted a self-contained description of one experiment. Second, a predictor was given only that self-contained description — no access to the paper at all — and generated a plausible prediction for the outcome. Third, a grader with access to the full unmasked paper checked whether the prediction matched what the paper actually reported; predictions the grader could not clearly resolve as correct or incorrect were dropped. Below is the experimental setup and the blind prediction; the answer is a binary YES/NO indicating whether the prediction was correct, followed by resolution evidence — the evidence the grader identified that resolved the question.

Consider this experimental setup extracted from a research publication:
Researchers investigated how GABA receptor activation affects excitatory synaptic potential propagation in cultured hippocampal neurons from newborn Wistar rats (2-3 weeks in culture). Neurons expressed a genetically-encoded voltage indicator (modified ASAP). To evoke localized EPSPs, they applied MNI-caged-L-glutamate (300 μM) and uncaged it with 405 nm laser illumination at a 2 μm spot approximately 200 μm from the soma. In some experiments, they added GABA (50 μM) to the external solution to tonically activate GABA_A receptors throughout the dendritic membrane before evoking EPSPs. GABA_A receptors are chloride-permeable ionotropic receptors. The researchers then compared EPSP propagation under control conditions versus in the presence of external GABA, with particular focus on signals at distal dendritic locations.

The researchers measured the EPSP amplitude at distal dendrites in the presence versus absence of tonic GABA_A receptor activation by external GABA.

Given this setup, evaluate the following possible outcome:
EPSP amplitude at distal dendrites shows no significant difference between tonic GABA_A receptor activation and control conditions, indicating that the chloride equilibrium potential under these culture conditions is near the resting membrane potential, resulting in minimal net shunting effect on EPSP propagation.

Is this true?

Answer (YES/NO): NO